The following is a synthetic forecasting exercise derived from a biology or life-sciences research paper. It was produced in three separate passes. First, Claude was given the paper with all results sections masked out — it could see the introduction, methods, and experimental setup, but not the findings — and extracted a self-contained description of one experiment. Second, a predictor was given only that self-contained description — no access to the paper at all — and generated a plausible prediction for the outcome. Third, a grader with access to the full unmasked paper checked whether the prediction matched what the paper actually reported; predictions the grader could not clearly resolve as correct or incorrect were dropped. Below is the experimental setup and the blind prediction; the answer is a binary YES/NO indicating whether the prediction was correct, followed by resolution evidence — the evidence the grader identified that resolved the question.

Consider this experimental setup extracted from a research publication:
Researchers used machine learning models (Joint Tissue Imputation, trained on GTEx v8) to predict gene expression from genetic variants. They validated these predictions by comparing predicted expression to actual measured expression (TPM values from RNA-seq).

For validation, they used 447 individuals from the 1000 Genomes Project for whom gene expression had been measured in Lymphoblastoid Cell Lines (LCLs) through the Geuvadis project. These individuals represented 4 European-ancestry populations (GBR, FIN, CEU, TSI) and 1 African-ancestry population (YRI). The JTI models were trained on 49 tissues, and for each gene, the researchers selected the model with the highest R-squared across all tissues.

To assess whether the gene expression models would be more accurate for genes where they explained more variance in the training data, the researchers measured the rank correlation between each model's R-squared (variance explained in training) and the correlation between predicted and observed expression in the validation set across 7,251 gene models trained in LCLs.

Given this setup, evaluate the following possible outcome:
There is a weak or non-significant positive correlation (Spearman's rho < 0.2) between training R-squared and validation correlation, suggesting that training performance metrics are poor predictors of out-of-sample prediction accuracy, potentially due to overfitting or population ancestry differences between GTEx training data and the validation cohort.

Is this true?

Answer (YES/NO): NO